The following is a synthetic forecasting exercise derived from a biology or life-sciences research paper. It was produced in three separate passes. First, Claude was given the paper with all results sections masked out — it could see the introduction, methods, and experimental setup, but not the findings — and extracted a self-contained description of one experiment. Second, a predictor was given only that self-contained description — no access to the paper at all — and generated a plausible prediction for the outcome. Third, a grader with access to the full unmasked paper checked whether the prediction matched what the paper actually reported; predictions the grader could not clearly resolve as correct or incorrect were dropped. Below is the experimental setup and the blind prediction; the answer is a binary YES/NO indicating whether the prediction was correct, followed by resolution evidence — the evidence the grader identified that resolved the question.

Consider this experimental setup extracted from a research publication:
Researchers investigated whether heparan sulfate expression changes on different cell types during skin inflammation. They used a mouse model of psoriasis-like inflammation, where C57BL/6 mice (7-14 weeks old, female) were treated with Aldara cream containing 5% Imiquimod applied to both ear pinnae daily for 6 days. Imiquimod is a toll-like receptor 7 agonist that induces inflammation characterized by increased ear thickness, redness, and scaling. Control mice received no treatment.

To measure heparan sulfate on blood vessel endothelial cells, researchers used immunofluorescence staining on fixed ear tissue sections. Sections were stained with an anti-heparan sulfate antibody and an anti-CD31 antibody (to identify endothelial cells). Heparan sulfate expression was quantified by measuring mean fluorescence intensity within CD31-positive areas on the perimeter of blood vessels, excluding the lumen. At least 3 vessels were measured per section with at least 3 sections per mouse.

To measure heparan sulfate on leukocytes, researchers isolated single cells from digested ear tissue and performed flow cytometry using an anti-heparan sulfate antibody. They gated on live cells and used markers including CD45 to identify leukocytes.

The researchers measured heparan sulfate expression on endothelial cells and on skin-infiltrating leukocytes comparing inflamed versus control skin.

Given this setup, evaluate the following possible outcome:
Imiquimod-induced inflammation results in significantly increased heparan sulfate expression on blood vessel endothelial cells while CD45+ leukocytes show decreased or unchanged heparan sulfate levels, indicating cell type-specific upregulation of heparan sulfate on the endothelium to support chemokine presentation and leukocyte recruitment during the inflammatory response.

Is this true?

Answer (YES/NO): NO